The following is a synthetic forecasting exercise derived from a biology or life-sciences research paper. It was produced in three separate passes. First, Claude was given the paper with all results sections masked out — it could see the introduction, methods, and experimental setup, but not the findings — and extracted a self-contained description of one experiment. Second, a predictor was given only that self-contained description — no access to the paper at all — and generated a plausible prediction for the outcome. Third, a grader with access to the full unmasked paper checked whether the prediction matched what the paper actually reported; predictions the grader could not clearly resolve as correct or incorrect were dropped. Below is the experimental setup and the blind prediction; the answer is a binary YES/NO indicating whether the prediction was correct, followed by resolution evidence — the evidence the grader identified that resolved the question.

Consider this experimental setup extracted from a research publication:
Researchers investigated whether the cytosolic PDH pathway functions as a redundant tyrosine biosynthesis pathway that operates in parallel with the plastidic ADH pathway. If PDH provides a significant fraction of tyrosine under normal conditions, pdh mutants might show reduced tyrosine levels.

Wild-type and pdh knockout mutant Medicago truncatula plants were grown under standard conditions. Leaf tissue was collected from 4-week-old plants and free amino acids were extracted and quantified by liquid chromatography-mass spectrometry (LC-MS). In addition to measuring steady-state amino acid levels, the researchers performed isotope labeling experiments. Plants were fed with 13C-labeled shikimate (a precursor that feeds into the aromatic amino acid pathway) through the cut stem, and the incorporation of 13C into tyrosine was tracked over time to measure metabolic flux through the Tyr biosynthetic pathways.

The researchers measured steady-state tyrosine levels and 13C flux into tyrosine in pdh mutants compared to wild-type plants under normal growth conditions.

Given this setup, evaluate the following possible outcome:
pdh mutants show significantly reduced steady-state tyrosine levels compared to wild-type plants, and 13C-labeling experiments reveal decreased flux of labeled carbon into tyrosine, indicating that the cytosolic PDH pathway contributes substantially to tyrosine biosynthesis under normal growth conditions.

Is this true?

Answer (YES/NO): NO